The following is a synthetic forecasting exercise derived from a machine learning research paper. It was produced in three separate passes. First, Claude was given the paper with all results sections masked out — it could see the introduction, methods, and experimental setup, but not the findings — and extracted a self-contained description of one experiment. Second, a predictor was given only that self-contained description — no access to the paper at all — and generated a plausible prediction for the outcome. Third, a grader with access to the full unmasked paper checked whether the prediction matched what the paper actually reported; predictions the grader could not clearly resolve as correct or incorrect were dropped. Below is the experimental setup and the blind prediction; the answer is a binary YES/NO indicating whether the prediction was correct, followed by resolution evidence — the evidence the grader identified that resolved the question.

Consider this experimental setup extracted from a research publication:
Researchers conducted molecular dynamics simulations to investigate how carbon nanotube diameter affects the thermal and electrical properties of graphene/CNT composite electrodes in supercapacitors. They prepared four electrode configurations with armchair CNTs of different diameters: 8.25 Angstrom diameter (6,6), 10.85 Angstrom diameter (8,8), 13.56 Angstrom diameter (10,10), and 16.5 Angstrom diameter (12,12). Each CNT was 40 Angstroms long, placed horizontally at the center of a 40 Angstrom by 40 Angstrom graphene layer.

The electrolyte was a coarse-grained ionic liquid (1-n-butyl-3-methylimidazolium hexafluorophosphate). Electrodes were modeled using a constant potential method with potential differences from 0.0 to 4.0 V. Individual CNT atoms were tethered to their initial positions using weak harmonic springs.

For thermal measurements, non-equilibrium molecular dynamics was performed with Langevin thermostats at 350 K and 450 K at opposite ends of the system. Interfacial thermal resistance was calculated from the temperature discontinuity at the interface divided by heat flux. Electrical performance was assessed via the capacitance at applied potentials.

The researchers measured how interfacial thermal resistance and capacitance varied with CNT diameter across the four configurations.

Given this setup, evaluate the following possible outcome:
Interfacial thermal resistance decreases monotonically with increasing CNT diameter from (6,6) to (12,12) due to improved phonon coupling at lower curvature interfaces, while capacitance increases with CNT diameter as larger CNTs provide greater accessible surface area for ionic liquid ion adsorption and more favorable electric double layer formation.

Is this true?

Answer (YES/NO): NO